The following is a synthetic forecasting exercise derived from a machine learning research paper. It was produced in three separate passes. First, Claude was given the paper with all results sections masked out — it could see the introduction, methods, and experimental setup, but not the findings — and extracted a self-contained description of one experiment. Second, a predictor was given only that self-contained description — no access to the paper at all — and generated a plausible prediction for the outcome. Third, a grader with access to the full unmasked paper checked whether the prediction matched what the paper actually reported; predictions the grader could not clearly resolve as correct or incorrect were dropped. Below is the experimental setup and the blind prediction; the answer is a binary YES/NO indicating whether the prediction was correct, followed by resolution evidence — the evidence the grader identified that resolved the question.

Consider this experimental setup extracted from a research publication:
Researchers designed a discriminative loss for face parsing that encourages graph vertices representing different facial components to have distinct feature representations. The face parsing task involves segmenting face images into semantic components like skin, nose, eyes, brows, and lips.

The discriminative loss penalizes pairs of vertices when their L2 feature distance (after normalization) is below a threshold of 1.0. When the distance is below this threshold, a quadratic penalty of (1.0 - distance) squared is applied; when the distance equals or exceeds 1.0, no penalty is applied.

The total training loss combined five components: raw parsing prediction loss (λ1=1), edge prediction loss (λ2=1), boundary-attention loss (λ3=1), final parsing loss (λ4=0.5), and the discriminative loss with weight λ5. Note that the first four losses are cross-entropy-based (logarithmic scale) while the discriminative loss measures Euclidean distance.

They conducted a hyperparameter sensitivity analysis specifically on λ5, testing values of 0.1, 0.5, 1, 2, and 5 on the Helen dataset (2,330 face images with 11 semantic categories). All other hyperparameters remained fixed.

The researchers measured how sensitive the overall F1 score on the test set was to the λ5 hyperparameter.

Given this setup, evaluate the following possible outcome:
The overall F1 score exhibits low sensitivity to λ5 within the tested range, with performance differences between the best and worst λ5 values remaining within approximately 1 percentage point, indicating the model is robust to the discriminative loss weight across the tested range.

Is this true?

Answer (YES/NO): NO